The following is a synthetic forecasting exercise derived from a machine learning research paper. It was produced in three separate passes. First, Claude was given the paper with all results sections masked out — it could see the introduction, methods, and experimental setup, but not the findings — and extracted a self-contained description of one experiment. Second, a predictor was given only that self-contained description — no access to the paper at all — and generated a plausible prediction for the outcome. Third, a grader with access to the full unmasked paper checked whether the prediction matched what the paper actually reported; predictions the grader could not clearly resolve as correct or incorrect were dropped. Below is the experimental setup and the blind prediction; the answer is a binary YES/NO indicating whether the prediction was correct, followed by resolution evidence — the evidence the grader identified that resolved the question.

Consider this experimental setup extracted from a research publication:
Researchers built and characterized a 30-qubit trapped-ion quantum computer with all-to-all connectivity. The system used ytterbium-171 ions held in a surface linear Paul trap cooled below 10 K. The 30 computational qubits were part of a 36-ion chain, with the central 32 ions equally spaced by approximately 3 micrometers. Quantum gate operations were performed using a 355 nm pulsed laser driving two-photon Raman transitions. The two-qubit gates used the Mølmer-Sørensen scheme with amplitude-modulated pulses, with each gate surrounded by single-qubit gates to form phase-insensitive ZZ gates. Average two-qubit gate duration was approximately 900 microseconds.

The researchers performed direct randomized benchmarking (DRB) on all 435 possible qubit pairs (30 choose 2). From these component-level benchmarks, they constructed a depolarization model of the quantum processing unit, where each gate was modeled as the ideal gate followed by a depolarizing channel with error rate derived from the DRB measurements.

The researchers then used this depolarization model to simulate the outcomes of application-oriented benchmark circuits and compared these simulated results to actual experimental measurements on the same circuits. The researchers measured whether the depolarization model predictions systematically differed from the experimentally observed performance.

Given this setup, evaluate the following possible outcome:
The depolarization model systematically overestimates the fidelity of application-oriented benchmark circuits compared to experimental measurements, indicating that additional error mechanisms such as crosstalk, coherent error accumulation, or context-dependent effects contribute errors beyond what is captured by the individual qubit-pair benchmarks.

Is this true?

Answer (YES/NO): YES